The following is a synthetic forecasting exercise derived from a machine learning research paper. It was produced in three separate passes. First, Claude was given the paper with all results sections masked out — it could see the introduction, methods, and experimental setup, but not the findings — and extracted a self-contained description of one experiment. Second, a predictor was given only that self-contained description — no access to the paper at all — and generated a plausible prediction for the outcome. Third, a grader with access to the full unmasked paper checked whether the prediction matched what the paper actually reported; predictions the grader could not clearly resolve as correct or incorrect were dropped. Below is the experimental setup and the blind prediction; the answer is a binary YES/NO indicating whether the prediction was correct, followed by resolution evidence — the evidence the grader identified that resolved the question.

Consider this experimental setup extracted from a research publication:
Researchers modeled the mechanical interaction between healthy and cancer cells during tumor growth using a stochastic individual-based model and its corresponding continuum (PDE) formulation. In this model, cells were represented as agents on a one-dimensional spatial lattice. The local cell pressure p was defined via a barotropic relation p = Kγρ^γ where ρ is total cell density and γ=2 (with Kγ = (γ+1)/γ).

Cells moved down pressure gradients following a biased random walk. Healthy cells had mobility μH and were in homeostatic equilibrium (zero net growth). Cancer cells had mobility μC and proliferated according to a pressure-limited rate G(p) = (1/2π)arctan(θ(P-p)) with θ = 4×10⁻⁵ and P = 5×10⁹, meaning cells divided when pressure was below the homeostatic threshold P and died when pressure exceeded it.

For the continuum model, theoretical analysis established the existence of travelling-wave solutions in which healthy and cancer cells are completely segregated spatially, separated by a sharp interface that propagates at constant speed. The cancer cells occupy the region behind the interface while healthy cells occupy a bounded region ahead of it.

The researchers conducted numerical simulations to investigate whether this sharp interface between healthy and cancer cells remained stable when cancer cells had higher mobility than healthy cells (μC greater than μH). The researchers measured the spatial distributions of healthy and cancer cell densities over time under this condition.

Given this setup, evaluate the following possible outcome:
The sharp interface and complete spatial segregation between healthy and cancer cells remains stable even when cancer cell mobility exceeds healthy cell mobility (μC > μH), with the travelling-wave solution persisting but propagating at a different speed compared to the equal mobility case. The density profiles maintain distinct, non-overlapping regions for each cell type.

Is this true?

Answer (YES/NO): NO